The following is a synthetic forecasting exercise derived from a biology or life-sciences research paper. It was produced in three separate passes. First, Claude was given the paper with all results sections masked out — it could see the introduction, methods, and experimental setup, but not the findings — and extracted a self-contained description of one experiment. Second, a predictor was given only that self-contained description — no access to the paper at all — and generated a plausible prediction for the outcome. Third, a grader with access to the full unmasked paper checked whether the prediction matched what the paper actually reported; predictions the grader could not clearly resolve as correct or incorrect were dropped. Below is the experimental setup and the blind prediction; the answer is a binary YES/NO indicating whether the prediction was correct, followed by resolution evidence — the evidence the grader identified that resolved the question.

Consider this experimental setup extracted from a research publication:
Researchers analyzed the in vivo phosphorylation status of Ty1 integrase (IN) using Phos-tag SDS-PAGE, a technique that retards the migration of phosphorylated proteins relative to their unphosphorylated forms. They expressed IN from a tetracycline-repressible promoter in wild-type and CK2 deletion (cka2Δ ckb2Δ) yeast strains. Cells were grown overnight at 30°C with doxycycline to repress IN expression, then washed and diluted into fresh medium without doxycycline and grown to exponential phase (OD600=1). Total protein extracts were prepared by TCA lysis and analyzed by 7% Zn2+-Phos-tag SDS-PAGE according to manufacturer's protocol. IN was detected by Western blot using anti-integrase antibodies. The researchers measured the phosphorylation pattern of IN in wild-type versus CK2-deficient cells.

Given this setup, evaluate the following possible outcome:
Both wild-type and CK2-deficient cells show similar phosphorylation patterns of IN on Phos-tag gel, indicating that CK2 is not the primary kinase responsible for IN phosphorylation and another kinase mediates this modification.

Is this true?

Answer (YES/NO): NO